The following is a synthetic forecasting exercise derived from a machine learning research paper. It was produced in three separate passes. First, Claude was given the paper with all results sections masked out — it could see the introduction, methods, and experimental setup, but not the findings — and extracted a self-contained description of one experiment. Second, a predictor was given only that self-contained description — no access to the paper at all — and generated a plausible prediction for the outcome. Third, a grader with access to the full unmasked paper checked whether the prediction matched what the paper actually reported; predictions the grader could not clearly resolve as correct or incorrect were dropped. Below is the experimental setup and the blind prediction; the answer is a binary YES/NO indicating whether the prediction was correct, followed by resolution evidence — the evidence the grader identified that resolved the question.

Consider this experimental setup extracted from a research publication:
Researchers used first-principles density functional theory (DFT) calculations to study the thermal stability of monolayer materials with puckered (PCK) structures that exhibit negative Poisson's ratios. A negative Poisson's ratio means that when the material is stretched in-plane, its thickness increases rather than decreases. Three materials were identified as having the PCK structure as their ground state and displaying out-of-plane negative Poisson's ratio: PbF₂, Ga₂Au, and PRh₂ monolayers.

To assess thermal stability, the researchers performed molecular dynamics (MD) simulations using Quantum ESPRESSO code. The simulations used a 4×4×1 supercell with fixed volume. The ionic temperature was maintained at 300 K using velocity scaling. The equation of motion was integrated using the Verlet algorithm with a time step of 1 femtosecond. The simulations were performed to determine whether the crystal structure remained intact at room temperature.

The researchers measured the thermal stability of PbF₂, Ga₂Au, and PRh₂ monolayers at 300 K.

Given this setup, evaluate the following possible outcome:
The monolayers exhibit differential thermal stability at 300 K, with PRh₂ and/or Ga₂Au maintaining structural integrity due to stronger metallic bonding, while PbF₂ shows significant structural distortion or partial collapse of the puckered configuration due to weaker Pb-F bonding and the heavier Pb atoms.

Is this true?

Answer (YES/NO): NO